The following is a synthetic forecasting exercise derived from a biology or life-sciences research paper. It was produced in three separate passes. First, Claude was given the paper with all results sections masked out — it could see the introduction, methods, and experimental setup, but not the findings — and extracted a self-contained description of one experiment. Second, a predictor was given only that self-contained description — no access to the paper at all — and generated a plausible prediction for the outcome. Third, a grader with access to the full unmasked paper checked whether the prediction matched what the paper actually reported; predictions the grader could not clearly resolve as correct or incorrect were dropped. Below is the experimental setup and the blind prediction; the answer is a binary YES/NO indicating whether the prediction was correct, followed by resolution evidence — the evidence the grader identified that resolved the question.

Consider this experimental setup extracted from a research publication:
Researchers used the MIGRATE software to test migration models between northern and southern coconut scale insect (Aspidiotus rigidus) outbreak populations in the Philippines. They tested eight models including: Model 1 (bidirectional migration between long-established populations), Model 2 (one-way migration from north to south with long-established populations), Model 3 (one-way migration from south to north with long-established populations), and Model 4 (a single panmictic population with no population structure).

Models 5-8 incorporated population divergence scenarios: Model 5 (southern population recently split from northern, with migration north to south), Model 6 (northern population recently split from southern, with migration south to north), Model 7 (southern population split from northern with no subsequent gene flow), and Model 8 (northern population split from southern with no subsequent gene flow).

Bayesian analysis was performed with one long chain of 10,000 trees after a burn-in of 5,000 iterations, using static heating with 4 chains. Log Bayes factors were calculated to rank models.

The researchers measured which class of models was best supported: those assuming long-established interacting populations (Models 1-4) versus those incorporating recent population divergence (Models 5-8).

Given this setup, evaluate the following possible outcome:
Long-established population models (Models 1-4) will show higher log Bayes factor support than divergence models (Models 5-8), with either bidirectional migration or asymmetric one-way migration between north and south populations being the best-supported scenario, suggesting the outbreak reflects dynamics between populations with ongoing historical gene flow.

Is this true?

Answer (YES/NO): NO